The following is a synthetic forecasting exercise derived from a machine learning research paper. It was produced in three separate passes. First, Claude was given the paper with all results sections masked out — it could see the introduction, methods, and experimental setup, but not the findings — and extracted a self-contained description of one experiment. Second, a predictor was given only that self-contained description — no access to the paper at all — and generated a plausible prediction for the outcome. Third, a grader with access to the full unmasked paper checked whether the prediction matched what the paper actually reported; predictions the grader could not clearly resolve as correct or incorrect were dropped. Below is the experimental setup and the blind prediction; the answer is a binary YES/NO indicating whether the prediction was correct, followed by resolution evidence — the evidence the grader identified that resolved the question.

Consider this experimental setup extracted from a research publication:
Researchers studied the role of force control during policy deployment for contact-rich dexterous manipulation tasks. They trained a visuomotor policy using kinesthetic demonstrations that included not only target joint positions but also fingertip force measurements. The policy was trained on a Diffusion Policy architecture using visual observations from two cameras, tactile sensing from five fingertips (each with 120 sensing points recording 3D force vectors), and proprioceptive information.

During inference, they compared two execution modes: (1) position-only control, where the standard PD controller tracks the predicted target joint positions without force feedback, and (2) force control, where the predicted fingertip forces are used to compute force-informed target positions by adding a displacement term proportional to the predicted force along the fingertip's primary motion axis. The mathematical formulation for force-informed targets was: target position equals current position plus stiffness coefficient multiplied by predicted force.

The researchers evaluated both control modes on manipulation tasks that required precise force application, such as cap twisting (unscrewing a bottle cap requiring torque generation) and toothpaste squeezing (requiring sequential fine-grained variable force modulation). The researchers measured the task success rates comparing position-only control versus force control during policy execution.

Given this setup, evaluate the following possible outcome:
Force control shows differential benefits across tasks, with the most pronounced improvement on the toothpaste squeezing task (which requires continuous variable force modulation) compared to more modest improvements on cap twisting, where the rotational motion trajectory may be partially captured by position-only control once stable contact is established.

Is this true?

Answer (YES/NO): NO